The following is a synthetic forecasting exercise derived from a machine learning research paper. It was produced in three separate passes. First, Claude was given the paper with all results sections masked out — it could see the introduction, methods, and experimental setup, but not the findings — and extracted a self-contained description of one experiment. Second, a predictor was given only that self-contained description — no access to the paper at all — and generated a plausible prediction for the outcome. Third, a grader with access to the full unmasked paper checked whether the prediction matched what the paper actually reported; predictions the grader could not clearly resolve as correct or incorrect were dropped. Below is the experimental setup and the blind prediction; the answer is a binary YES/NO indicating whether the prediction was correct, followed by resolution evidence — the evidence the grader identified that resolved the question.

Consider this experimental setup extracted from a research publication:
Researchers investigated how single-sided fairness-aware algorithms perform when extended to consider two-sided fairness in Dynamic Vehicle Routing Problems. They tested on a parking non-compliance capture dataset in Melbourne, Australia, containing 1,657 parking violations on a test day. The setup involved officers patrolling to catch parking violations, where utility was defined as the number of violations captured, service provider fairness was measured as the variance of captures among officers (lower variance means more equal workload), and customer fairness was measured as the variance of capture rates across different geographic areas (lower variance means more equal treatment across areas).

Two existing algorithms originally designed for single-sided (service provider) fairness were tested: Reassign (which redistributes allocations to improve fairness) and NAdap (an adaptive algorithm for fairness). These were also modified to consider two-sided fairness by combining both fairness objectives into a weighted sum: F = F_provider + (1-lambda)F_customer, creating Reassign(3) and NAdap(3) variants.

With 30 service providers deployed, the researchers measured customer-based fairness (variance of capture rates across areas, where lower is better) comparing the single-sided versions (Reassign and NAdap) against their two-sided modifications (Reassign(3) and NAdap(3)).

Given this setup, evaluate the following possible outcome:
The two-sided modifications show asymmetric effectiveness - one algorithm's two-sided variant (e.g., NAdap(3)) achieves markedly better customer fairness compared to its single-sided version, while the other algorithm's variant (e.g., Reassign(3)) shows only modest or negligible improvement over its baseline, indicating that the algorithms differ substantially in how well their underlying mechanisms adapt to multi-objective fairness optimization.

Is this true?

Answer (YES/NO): NO